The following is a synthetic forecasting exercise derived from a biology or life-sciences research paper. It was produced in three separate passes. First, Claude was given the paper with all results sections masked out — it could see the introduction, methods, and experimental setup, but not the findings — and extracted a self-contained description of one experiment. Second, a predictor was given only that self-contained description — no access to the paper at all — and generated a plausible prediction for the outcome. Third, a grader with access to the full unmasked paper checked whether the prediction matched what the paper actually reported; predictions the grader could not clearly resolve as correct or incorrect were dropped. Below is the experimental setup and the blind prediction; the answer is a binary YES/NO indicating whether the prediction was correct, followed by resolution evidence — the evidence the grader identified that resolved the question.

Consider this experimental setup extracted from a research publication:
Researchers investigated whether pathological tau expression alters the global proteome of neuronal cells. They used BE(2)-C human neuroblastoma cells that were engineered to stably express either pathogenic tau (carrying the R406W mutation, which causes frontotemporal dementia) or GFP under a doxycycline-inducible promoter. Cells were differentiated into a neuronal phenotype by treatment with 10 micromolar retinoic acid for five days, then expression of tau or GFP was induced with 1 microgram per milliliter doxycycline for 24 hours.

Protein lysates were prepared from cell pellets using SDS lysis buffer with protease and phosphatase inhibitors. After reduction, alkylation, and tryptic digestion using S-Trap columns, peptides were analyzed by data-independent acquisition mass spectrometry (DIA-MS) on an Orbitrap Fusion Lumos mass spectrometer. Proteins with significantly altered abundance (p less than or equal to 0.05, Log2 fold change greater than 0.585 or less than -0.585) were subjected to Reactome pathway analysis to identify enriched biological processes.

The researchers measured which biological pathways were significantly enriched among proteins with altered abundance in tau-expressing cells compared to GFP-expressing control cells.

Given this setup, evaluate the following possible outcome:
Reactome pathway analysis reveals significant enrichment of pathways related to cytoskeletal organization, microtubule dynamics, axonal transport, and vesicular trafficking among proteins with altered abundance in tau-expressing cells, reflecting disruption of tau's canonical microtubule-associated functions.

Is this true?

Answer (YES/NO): NO